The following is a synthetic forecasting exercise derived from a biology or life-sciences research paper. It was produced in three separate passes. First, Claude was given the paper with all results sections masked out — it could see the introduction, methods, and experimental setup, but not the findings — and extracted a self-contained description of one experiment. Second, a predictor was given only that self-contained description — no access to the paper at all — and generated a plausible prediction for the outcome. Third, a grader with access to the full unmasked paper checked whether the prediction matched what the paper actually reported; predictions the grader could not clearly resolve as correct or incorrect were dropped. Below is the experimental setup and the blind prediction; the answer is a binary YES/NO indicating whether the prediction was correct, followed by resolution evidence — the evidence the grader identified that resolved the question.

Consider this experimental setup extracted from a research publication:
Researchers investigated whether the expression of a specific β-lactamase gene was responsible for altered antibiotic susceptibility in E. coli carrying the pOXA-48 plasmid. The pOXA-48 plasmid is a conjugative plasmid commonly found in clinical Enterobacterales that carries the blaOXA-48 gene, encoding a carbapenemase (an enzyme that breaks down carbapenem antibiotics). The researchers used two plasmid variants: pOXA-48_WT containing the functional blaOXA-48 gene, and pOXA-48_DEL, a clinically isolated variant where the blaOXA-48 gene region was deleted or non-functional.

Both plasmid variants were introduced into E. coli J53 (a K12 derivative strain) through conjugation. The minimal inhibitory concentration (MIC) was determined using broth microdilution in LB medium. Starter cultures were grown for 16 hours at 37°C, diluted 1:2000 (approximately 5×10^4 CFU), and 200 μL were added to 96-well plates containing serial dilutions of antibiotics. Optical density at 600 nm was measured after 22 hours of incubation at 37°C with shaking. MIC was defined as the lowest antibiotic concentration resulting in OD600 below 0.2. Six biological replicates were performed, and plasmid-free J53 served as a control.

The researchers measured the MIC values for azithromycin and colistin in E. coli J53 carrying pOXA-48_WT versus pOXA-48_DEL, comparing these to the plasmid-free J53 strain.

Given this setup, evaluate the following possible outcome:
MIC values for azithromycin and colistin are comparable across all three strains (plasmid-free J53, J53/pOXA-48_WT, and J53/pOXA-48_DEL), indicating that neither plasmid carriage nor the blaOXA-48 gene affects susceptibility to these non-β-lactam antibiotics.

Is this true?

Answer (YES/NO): NO